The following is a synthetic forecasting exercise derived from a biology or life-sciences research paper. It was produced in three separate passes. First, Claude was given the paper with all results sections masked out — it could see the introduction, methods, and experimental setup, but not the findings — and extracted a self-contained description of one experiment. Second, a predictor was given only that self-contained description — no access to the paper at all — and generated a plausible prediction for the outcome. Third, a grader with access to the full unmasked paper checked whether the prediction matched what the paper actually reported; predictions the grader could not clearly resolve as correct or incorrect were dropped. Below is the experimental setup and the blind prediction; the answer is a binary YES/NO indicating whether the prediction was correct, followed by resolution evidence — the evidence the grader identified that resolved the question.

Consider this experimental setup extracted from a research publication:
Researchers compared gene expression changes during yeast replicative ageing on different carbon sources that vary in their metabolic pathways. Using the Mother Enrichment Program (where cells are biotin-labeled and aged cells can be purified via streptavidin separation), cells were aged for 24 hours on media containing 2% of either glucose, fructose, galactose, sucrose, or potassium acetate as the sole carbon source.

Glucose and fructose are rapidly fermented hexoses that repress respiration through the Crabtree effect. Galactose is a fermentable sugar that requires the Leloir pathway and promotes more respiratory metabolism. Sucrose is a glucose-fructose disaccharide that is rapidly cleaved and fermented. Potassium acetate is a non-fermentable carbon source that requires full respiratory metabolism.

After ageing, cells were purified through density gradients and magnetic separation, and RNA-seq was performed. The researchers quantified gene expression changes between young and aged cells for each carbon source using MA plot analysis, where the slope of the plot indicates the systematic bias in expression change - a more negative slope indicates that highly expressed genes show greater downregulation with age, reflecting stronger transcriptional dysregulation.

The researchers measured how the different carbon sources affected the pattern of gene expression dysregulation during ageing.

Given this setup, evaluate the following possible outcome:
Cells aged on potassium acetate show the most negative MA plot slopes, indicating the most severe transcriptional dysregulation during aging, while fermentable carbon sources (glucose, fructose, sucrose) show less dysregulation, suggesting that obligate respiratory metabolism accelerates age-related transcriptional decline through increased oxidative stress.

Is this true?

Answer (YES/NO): NO